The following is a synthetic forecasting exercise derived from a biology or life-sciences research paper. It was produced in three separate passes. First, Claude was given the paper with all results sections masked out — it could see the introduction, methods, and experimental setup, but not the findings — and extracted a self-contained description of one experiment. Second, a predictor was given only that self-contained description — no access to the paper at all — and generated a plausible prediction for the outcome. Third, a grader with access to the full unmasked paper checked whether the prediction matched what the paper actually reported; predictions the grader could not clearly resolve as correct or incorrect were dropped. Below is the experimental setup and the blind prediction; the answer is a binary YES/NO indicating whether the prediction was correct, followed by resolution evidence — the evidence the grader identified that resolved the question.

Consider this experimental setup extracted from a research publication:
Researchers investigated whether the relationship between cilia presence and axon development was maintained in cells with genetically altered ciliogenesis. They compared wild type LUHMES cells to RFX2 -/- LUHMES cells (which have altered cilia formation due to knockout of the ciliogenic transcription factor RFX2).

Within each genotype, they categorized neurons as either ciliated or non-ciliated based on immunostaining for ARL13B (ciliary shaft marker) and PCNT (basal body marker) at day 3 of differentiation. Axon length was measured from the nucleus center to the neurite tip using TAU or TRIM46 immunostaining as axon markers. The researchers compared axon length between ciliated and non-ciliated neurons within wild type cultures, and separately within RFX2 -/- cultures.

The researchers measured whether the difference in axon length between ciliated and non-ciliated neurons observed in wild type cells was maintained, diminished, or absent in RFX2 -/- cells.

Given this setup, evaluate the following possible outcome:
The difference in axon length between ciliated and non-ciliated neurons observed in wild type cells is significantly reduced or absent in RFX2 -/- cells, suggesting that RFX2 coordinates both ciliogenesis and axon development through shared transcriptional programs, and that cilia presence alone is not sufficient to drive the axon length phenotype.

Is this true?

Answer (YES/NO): YES